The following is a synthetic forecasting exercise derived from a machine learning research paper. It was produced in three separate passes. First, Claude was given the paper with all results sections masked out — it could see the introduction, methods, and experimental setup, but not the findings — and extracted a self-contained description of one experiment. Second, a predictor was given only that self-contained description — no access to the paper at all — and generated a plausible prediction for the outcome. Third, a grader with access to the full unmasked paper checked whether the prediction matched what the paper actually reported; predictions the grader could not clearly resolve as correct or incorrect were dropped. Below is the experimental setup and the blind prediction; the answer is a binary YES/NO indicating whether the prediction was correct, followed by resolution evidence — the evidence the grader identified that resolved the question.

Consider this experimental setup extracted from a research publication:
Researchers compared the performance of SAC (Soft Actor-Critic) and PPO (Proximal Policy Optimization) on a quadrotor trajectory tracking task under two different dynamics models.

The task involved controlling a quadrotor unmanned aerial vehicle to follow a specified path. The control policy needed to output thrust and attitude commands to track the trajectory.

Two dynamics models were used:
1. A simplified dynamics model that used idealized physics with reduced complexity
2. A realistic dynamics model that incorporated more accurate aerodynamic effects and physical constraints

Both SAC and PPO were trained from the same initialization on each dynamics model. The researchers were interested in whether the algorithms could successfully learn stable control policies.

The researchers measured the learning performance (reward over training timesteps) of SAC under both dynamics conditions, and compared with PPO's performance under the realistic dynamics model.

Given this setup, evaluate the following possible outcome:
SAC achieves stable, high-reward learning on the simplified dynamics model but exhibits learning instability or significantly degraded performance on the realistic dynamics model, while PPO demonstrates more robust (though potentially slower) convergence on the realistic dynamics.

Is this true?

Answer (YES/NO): YES